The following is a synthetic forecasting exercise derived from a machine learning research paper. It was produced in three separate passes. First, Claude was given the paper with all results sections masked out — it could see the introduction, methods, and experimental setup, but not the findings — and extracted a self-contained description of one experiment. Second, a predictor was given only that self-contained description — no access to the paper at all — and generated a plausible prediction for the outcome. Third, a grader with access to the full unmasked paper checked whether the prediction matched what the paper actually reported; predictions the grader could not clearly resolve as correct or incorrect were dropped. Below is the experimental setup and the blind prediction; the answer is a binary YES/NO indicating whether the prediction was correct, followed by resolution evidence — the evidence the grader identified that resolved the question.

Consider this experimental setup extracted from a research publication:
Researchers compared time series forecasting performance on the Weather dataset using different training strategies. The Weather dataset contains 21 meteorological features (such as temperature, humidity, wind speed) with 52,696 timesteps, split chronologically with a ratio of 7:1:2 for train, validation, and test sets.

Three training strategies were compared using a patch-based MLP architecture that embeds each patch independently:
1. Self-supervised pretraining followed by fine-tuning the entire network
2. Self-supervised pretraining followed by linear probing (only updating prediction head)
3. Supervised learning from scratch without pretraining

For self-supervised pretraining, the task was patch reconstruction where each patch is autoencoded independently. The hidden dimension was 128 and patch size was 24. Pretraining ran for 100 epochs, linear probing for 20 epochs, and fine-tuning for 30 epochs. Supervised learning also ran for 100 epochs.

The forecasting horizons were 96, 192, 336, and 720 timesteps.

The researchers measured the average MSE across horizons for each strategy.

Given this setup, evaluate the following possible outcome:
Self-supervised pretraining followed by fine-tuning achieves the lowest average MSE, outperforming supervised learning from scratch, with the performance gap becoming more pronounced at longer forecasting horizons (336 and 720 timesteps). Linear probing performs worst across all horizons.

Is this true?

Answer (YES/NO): NO